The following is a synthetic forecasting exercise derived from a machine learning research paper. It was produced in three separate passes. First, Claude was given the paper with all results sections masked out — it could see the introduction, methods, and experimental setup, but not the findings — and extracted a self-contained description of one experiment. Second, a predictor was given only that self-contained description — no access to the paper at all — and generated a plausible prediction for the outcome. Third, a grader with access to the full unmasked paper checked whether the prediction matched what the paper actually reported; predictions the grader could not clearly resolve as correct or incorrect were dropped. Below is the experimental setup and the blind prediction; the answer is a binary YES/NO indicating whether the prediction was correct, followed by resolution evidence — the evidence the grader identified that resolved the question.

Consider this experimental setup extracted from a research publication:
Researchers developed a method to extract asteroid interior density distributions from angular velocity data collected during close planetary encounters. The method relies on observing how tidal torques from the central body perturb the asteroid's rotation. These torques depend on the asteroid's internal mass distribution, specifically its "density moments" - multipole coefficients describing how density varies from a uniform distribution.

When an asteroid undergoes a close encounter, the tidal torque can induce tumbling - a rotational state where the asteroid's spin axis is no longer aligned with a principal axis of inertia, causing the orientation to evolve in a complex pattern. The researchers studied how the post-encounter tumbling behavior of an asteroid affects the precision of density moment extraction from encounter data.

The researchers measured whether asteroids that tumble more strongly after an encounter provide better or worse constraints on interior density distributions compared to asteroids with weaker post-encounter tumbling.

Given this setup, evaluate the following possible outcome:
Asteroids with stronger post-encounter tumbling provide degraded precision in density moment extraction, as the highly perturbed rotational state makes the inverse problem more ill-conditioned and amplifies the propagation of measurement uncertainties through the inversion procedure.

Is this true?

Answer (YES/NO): NO